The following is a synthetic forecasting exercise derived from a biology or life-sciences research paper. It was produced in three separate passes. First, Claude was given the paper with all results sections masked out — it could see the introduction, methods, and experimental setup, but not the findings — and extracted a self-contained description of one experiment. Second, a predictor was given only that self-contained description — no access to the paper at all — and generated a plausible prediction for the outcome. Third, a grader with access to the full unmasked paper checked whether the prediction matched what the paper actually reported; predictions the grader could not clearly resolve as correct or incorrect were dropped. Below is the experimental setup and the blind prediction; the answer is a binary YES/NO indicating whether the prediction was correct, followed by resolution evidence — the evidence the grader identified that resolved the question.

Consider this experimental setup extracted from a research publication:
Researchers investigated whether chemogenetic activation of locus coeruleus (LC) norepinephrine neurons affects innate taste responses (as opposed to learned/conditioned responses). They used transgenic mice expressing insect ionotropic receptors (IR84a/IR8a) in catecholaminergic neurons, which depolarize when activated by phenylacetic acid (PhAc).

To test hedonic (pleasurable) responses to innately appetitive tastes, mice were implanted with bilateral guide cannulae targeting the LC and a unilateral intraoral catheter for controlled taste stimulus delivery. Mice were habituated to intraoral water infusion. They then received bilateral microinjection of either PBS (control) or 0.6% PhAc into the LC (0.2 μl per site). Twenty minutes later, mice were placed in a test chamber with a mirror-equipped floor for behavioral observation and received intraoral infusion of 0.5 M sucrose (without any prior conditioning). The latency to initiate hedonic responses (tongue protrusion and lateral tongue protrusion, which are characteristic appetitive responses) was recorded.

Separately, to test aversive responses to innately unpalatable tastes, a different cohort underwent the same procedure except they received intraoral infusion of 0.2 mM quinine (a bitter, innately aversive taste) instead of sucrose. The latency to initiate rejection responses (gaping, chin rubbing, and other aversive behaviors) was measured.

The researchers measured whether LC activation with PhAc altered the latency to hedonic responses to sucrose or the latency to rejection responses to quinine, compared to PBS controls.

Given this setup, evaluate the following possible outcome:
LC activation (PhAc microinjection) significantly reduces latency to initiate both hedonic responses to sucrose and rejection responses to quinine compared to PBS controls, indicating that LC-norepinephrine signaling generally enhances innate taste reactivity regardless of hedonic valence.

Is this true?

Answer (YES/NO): NO